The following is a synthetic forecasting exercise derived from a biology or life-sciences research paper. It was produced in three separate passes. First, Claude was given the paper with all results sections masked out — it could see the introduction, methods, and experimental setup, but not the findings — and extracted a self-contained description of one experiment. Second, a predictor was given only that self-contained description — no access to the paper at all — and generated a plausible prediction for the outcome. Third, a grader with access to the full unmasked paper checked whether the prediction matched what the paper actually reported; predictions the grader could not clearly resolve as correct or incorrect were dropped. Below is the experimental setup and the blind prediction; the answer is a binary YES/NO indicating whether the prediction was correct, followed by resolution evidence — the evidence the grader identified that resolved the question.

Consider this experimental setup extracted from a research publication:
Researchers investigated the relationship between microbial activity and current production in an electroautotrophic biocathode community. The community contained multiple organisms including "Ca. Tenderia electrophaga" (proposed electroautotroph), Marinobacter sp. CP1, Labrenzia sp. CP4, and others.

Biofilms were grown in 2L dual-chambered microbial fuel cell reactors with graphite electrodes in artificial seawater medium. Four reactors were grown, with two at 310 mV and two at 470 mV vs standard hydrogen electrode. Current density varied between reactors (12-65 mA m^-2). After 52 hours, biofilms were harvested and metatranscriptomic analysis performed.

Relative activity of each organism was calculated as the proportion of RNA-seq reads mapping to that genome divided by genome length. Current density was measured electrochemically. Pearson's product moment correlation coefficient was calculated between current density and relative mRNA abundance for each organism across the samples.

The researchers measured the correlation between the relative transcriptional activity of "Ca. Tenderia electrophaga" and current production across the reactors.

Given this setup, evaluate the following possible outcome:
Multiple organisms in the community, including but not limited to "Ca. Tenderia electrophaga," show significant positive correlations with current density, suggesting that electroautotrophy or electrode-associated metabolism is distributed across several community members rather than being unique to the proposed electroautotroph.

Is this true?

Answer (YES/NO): NO